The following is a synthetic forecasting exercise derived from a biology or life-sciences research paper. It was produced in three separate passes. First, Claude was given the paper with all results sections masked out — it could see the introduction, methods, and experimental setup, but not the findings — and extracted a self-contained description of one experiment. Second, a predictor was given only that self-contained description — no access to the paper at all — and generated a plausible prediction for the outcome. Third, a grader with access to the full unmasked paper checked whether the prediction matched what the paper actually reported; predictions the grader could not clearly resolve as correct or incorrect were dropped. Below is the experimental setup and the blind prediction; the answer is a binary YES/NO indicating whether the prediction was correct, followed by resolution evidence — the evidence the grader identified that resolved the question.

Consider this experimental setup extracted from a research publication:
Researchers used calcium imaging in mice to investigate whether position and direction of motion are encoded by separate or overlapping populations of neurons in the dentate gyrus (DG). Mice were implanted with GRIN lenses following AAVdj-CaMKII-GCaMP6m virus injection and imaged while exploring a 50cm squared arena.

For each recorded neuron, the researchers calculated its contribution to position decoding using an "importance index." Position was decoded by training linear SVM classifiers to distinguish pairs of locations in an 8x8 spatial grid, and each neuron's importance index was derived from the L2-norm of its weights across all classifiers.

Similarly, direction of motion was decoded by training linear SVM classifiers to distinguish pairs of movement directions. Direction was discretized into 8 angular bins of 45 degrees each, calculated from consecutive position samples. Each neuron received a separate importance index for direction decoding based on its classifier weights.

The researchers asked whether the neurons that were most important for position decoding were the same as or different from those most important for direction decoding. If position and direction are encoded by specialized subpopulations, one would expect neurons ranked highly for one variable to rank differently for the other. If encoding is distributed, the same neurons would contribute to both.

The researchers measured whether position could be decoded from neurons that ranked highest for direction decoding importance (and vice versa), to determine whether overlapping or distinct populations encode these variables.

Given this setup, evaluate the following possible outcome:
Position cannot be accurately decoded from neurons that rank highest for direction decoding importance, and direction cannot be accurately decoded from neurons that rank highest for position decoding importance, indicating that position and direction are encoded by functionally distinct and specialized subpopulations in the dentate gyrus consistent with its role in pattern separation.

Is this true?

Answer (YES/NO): NO